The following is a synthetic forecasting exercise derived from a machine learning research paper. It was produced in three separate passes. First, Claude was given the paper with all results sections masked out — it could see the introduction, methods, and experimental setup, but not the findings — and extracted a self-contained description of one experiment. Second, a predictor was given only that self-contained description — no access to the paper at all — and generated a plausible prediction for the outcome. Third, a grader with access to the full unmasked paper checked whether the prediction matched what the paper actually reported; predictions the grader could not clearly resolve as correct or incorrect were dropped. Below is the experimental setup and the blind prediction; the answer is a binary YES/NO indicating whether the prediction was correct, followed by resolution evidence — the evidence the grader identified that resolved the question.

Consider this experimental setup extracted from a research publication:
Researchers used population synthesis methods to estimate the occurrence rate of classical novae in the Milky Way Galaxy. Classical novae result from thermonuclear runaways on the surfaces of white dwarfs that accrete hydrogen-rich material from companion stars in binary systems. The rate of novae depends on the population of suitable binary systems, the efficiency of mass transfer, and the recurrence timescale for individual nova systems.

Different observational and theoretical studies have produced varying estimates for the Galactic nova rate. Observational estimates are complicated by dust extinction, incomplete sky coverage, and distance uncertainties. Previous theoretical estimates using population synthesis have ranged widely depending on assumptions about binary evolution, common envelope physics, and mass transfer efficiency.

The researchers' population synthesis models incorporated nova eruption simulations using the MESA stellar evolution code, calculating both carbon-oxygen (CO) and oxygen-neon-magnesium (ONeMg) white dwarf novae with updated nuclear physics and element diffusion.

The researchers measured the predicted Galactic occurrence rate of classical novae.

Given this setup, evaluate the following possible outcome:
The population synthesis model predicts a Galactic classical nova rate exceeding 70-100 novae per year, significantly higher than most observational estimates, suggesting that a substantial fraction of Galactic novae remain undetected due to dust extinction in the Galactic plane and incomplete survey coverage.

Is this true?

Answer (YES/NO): NO